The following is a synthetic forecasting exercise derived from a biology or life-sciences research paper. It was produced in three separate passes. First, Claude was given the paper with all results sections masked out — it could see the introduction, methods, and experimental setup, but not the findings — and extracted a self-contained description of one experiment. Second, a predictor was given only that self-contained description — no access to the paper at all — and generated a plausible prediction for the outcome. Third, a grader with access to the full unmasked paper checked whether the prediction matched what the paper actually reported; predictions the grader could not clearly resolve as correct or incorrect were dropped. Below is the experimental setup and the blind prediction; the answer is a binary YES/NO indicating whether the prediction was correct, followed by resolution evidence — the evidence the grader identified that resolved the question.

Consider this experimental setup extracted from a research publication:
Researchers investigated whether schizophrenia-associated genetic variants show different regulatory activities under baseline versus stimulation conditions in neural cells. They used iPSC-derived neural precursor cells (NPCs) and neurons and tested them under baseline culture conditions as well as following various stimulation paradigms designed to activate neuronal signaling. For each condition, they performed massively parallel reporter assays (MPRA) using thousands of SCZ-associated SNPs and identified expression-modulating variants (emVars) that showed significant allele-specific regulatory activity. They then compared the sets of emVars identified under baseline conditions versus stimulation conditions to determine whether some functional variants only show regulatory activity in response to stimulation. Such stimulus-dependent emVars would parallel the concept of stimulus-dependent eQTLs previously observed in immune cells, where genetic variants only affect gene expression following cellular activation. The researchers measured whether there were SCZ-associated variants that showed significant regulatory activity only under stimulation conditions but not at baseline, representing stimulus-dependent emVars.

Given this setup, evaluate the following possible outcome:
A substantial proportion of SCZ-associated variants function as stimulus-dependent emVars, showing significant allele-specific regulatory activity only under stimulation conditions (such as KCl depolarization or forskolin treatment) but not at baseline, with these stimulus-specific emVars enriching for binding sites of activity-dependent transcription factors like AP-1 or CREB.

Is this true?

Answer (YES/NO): NO